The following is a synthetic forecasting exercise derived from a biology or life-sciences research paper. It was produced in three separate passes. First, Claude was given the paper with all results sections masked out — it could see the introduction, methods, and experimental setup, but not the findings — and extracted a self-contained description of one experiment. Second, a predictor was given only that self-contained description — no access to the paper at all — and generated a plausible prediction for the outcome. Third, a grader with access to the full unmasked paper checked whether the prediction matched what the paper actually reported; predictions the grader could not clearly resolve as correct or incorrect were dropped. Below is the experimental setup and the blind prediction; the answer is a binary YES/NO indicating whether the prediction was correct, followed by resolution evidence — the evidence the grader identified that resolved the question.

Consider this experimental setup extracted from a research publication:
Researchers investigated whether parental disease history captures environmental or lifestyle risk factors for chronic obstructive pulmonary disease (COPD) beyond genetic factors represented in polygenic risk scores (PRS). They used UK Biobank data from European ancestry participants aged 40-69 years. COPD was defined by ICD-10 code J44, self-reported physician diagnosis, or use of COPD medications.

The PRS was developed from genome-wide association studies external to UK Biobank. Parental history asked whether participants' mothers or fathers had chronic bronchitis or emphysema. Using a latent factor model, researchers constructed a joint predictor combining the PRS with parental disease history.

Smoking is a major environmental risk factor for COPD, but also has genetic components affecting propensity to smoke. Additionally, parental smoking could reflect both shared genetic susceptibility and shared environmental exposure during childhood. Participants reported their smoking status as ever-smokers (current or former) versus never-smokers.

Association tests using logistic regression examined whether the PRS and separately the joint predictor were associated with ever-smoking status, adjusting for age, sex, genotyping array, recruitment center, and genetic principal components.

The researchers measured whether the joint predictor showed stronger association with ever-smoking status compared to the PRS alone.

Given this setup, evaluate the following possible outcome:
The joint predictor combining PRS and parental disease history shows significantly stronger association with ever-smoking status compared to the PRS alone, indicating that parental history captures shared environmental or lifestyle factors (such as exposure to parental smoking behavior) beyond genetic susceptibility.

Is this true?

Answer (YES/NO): YES